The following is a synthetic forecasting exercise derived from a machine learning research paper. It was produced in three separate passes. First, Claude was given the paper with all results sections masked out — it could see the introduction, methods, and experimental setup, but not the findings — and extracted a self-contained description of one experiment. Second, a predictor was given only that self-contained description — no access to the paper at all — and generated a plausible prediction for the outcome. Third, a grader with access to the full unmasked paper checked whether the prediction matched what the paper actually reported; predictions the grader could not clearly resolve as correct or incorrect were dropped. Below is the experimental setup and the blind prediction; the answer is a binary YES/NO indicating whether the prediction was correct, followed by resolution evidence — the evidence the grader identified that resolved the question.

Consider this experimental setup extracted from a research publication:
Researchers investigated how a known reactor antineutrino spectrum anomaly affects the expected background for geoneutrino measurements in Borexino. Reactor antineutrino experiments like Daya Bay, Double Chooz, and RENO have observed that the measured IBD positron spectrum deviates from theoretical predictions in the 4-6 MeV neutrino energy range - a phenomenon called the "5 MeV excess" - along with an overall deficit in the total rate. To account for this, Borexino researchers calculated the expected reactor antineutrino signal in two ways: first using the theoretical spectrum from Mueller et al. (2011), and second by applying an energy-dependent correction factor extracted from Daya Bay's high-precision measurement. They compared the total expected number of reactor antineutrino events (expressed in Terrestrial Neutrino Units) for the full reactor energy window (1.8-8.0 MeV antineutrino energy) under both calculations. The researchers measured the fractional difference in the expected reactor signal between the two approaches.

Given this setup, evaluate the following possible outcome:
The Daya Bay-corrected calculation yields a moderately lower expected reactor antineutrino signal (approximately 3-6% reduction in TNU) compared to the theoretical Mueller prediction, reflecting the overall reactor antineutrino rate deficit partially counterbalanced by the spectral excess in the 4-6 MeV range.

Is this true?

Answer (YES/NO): YES